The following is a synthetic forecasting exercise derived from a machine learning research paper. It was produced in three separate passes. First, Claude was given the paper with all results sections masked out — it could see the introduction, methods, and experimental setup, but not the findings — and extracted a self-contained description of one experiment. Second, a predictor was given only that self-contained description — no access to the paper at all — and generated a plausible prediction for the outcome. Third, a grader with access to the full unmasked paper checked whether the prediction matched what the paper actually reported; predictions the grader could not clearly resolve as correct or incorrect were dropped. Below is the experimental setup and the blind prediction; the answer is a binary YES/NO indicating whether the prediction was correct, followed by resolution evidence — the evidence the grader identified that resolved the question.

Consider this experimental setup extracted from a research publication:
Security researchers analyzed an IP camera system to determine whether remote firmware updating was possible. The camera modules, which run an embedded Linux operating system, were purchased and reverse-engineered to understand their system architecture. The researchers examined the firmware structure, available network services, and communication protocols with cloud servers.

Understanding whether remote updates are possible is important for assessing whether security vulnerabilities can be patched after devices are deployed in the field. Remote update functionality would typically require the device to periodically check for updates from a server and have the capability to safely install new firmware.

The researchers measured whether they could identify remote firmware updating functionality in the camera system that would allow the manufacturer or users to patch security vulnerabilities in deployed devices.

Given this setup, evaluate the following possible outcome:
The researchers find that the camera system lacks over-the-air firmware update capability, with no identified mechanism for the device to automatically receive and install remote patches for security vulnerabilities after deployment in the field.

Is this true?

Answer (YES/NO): YES